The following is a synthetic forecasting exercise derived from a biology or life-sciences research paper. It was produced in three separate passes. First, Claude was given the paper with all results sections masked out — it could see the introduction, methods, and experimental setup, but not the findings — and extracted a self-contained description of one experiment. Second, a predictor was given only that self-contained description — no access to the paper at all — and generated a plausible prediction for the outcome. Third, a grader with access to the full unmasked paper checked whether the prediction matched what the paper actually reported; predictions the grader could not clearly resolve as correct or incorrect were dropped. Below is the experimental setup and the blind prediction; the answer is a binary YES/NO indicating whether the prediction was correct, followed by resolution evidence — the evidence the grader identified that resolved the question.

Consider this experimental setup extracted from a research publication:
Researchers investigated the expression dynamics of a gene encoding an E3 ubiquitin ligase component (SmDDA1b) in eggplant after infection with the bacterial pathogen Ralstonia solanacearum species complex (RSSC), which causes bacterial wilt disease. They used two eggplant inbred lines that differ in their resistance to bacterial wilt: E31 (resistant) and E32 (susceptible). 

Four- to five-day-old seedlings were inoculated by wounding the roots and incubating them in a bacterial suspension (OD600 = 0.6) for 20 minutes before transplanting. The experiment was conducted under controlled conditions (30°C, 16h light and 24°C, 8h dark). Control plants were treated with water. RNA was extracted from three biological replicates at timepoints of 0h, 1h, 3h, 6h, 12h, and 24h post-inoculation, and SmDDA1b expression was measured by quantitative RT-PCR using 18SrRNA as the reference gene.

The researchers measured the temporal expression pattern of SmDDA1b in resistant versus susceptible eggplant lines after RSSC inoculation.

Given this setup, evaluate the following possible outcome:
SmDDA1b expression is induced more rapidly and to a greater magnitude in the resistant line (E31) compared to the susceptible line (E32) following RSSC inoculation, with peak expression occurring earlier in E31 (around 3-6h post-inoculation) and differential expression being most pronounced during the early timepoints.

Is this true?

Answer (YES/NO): NO